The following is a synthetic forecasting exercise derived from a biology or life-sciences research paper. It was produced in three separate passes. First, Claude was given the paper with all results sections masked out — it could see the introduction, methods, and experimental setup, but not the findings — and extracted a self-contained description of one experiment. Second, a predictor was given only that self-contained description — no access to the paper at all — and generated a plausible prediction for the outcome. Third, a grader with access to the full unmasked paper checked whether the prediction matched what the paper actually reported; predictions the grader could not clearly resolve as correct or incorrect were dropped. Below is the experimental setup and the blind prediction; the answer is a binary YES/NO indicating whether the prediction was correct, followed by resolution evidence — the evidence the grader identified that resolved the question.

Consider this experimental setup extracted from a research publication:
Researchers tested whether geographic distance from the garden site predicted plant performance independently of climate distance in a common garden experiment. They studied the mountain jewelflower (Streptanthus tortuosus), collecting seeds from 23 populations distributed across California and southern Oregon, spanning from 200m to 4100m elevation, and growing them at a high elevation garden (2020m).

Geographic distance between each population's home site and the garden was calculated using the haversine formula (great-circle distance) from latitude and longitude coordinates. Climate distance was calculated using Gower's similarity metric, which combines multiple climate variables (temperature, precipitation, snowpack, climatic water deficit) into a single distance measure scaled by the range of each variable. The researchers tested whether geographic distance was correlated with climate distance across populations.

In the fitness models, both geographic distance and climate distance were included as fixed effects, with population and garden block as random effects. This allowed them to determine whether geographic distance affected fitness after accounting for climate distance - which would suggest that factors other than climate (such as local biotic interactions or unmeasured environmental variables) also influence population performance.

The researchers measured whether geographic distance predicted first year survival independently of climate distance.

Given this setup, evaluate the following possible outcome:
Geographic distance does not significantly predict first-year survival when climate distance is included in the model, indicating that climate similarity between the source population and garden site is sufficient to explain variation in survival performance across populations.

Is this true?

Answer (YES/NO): YES